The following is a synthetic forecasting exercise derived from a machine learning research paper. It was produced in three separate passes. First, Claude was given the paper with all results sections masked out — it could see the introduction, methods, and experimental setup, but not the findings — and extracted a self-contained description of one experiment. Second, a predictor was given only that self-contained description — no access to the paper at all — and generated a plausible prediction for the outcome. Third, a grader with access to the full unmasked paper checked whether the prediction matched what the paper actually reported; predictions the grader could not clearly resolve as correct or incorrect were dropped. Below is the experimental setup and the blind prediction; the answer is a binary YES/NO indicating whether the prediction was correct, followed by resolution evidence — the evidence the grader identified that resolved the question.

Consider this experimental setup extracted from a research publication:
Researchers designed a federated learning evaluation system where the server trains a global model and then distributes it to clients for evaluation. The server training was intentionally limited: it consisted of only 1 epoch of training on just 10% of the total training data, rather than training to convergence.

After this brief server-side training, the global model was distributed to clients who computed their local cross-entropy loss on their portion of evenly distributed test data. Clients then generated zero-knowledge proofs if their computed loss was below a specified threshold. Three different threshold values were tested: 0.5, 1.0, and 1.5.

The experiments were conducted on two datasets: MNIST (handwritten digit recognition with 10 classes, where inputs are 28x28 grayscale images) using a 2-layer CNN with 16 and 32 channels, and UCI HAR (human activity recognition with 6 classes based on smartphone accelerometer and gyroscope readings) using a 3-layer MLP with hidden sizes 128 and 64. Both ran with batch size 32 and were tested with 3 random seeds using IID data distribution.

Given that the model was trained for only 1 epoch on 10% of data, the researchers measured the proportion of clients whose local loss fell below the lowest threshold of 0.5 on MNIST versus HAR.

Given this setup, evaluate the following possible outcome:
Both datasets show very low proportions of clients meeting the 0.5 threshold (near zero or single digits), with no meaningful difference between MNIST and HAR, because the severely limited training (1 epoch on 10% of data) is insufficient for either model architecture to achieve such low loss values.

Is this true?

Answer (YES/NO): NO